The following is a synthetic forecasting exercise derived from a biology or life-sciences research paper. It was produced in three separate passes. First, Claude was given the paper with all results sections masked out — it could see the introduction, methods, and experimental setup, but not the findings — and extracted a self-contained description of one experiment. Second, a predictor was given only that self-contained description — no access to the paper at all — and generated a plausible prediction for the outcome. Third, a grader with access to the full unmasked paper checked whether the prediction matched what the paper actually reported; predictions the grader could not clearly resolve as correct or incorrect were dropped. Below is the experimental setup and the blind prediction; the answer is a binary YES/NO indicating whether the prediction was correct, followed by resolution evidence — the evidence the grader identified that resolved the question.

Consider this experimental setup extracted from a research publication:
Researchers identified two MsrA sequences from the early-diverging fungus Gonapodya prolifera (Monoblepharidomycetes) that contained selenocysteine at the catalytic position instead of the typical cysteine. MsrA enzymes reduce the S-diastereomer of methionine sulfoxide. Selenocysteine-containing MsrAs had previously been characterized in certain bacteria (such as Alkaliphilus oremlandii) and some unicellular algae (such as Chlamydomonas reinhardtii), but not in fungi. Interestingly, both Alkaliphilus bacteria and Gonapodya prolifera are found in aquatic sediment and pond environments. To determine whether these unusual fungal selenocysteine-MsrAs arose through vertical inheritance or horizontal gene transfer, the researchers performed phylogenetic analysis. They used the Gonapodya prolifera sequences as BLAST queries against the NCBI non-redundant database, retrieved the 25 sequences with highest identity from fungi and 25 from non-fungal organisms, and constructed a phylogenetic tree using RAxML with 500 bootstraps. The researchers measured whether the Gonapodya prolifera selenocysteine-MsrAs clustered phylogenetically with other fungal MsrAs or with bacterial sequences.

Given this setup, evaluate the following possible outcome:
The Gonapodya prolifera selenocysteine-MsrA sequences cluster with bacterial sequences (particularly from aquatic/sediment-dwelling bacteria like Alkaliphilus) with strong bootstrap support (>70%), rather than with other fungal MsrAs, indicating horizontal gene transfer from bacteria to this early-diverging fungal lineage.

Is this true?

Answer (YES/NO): YES